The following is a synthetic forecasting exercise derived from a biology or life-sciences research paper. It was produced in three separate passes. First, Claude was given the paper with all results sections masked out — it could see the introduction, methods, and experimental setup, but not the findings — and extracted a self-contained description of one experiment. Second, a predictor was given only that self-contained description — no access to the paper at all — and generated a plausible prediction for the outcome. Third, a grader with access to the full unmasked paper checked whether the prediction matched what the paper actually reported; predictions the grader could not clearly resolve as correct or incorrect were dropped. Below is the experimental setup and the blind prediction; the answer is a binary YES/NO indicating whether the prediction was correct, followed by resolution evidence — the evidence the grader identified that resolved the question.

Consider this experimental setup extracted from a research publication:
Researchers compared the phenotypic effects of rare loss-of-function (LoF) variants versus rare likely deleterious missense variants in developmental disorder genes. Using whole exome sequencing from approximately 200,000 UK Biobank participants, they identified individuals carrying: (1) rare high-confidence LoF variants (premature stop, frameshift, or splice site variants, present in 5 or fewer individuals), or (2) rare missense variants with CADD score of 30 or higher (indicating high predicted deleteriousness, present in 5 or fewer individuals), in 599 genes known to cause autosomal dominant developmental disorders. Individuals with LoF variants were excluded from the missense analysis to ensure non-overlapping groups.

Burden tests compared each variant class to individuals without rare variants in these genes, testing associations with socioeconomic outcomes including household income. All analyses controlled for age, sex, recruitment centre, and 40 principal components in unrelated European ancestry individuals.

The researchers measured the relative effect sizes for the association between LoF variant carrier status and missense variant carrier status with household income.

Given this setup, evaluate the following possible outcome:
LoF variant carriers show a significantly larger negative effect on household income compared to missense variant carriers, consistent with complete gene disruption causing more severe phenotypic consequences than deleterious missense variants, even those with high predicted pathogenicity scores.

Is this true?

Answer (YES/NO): YES